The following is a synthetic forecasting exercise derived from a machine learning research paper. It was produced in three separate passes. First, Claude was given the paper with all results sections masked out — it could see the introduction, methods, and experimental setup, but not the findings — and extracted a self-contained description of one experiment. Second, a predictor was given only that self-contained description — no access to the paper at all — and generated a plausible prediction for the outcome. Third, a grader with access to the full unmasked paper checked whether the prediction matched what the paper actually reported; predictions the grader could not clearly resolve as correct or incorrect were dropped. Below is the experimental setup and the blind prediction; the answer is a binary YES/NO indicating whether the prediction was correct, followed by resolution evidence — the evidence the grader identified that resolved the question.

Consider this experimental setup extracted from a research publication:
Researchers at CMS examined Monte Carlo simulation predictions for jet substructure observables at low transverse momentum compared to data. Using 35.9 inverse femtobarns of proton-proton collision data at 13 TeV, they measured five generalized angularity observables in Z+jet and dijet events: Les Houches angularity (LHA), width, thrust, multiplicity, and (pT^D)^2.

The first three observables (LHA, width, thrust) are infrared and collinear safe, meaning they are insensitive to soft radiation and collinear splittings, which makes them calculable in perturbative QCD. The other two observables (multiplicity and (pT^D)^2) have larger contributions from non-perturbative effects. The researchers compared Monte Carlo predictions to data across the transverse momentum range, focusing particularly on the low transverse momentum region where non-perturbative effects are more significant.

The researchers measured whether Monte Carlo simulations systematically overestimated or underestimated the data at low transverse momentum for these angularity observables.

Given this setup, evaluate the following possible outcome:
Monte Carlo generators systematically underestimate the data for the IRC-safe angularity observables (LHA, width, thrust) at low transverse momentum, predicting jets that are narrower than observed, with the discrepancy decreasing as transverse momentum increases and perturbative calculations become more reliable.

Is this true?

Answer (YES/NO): NO